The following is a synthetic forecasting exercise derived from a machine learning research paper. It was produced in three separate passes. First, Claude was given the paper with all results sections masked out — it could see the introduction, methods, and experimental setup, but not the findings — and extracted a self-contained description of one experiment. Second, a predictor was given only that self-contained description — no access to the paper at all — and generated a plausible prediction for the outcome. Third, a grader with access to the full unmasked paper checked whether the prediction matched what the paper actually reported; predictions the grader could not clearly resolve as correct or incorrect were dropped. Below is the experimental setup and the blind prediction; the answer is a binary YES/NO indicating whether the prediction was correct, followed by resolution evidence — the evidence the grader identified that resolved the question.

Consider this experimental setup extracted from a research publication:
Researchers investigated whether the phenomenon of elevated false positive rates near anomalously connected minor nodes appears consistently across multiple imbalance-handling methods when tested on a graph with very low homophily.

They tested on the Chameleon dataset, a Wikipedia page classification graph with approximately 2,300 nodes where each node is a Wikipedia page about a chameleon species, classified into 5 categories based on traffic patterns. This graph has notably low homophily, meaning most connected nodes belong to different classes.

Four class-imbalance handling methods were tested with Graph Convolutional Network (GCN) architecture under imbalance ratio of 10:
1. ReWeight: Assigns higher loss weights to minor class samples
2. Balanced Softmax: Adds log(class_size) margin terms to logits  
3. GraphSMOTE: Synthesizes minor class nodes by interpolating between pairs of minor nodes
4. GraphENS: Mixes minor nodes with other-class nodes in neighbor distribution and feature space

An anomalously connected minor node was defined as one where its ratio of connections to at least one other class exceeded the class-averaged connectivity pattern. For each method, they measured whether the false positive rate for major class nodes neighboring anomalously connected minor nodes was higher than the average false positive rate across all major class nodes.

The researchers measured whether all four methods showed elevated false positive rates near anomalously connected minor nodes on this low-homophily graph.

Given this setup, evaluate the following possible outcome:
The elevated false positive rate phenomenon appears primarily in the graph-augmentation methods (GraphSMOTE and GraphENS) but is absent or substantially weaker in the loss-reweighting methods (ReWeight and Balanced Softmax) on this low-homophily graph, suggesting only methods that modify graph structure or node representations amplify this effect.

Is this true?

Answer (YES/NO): NO